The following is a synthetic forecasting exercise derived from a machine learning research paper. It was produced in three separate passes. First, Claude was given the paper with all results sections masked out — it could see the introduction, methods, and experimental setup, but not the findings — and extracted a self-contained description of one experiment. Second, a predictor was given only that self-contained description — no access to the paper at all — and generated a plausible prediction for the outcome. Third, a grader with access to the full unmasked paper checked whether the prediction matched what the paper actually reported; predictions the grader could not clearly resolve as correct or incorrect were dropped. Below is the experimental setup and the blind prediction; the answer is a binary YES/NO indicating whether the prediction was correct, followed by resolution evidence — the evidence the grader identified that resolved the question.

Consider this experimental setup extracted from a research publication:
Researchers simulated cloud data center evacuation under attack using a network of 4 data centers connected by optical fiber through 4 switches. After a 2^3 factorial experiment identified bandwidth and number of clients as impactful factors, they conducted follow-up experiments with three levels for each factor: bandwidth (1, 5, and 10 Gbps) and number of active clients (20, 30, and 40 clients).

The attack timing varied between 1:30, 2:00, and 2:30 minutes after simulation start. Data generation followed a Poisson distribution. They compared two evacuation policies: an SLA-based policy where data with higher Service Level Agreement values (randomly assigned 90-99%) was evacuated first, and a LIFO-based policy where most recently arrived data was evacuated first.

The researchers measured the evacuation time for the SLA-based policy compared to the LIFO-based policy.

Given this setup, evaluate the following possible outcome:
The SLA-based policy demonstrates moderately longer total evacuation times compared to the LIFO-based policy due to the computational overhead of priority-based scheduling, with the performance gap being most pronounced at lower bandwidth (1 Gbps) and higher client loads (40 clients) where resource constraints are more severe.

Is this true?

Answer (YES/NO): NO